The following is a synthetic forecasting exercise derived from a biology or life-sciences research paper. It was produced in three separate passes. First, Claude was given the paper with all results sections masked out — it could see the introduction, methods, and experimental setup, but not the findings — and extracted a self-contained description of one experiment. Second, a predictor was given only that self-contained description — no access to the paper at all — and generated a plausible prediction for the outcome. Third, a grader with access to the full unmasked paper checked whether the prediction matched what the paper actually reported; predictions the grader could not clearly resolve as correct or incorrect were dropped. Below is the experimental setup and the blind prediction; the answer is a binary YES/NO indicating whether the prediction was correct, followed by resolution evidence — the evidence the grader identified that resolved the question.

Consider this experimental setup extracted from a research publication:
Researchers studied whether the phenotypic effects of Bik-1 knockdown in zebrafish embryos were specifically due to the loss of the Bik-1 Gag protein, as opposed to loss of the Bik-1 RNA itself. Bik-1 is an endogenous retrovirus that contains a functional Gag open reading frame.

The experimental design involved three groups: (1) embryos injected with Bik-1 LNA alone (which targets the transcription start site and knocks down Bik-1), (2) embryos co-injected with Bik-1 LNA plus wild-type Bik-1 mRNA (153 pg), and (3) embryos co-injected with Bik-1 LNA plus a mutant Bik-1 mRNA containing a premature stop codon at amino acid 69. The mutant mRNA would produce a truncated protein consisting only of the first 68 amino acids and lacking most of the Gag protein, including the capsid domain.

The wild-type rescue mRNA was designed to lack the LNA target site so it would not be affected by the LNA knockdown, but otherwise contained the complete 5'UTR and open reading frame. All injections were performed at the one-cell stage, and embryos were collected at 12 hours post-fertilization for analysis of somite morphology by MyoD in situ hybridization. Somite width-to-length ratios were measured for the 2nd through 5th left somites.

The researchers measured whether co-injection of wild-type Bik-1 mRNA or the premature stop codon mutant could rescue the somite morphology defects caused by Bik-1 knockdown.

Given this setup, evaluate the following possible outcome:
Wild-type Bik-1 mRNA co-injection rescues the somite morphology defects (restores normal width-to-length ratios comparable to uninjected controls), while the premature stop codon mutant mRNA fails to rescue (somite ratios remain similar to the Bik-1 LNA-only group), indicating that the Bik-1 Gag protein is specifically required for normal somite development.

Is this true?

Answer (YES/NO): NO